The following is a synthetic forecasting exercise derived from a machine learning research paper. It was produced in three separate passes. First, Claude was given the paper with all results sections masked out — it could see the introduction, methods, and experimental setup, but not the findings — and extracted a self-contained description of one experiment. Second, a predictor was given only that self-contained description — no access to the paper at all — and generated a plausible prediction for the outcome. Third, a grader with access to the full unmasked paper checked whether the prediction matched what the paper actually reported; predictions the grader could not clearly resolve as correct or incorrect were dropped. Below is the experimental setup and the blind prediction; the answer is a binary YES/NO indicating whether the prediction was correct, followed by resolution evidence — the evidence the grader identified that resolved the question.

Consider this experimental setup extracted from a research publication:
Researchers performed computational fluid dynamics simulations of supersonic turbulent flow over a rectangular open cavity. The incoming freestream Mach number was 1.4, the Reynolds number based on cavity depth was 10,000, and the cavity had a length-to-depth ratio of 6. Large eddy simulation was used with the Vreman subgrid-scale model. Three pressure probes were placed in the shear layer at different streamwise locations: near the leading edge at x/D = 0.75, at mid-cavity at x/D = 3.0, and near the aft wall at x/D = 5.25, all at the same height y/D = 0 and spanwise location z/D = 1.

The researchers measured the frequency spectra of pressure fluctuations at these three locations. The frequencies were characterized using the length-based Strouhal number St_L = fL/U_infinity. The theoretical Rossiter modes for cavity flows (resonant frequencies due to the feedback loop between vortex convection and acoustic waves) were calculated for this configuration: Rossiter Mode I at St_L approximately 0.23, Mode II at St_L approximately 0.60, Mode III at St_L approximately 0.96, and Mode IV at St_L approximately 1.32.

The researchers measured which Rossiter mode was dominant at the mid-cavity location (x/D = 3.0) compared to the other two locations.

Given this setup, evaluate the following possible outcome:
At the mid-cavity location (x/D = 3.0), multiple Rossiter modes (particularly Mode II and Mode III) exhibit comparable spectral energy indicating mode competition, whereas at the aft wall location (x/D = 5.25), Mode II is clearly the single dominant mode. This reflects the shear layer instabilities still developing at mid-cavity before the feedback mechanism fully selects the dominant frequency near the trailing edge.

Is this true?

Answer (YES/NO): NO